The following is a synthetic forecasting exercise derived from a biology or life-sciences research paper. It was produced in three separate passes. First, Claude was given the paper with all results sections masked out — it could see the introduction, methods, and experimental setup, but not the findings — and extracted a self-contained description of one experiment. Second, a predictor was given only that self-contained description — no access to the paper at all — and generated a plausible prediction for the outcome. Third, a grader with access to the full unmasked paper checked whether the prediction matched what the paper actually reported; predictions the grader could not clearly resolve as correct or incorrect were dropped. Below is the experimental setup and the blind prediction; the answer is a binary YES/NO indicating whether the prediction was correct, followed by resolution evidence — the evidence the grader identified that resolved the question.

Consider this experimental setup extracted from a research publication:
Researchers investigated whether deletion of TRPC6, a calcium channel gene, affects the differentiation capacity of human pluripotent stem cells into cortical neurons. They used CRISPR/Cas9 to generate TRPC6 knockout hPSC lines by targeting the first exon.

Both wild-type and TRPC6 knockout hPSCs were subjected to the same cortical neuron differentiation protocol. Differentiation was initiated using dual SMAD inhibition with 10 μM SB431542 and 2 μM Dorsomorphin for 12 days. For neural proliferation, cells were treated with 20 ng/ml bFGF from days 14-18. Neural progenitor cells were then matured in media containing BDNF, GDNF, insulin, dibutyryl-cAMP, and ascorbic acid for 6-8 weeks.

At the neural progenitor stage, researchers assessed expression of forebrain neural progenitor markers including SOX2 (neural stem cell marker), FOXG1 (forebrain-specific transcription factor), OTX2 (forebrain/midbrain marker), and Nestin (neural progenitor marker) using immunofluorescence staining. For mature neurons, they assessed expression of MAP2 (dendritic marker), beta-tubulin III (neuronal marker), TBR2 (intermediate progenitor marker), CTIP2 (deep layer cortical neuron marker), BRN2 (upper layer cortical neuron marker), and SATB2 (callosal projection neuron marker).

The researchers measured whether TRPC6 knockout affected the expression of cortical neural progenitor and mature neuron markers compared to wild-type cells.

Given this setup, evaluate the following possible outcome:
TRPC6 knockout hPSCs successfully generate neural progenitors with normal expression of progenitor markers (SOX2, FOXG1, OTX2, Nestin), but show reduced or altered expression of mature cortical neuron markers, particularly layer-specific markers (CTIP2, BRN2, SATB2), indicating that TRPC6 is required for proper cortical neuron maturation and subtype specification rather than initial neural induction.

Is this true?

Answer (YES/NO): NO